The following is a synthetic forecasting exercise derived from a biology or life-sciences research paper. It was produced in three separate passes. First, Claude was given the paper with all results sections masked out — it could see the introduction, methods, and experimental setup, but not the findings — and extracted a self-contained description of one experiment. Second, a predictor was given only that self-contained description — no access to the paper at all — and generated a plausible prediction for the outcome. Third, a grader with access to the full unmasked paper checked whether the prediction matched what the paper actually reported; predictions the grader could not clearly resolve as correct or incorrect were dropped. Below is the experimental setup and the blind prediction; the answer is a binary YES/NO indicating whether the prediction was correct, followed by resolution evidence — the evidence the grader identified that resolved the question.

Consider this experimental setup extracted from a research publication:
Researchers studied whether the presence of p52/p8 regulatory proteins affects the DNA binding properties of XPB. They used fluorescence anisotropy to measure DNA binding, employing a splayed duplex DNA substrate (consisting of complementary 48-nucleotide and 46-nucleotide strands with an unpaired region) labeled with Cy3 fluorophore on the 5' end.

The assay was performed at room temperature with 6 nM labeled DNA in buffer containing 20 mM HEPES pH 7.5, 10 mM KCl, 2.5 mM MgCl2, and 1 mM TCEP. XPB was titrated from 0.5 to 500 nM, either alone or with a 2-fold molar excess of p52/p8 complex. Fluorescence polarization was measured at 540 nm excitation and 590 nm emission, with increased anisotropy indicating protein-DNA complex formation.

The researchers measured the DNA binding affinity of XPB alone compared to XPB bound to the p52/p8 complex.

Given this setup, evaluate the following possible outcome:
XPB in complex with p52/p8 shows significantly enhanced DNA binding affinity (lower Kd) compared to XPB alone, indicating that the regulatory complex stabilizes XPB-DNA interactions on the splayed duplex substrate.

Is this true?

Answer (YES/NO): NO